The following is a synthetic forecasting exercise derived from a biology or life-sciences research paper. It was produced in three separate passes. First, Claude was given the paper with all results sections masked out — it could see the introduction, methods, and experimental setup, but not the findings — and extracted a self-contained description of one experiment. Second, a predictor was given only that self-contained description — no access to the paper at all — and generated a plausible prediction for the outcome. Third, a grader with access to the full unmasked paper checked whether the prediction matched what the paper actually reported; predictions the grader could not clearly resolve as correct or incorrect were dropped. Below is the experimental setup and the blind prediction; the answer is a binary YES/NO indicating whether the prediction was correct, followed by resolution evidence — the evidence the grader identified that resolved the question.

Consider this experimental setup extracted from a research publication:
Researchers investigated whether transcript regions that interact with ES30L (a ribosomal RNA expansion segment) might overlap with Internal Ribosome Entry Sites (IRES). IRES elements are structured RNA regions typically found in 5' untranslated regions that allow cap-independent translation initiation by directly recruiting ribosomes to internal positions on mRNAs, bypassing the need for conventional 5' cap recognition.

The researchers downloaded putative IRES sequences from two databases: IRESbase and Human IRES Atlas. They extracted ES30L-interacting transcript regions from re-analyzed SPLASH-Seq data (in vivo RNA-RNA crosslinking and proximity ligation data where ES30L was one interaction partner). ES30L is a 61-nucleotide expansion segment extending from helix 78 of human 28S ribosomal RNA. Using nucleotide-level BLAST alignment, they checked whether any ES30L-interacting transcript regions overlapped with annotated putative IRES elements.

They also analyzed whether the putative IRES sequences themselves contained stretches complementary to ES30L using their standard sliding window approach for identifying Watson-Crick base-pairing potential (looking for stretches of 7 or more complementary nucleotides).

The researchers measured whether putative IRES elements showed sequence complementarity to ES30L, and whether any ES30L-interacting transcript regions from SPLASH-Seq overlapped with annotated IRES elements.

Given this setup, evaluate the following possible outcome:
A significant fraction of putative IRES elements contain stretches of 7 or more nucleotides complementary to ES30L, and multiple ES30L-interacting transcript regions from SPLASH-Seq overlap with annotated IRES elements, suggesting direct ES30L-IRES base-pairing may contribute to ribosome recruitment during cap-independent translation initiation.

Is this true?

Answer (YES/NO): YES